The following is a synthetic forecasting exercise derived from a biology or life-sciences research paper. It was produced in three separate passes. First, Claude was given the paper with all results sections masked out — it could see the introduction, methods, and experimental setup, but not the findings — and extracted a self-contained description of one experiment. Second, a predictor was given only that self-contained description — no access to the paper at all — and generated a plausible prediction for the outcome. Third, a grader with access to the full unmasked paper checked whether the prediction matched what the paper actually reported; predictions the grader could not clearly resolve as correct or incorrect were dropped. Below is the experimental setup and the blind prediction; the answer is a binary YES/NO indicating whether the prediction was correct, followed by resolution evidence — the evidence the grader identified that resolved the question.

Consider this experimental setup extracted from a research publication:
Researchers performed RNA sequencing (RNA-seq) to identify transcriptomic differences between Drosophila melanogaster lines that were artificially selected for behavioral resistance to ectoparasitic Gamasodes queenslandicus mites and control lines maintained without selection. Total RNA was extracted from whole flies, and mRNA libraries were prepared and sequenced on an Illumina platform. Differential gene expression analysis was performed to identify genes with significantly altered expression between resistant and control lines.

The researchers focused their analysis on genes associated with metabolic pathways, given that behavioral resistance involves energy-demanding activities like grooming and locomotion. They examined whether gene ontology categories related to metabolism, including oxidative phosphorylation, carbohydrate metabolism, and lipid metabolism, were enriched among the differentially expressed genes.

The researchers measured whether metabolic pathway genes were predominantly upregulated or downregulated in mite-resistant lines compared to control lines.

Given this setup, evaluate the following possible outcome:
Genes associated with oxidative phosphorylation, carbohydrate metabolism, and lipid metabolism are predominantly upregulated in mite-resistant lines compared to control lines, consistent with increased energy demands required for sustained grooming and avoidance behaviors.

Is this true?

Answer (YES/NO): NO